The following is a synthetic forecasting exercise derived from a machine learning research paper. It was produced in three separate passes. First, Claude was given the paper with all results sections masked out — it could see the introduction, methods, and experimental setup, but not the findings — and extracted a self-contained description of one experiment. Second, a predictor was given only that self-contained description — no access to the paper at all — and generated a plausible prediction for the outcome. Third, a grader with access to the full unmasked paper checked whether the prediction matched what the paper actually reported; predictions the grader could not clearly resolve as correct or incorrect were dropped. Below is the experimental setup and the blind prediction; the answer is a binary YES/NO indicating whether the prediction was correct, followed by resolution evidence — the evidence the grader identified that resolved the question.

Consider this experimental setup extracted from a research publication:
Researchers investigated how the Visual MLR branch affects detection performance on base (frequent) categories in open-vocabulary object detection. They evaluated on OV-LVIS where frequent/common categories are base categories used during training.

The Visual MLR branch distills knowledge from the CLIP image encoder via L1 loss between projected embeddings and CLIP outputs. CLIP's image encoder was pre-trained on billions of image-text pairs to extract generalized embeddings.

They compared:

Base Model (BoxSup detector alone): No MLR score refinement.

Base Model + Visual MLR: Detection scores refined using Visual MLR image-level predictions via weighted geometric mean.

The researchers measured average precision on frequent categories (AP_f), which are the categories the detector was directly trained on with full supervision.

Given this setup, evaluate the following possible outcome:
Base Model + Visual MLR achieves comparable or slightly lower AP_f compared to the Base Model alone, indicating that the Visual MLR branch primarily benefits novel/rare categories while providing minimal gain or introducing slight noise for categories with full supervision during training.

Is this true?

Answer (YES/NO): YES